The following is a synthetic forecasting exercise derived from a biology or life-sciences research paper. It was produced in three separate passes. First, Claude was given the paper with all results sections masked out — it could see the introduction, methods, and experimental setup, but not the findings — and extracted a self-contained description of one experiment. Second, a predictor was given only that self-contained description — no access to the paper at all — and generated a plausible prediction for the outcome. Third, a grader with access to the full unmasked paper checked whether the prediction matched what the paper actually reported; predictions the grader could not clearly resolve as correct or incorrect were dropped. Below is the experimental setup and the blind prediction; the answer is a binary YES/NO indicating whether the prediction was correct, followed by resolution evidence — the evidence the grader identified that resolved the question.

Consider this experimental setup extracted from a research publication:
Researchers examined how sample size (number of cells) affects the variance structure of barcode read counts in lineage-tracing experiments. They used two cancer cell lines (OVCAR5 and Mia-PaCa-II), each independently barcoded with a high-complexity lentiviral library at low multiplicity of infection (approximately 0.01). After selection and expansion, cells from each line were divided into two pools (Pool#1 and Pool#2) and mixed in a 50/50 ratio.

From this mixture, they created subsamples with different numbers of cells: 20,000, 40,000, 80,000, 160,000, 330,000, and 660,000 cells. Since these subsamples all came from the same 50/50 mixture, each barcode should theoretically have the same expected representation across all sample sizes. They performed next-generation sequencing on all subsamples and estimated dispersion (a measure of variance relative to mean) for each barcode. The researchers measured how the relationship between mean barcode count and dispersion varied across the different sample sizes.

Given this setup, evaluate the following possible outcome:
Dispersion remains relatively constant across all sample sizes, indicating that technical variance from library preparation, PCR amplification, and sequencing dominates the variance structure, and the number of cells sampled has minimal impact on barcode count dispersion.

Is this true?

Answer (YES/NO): NO